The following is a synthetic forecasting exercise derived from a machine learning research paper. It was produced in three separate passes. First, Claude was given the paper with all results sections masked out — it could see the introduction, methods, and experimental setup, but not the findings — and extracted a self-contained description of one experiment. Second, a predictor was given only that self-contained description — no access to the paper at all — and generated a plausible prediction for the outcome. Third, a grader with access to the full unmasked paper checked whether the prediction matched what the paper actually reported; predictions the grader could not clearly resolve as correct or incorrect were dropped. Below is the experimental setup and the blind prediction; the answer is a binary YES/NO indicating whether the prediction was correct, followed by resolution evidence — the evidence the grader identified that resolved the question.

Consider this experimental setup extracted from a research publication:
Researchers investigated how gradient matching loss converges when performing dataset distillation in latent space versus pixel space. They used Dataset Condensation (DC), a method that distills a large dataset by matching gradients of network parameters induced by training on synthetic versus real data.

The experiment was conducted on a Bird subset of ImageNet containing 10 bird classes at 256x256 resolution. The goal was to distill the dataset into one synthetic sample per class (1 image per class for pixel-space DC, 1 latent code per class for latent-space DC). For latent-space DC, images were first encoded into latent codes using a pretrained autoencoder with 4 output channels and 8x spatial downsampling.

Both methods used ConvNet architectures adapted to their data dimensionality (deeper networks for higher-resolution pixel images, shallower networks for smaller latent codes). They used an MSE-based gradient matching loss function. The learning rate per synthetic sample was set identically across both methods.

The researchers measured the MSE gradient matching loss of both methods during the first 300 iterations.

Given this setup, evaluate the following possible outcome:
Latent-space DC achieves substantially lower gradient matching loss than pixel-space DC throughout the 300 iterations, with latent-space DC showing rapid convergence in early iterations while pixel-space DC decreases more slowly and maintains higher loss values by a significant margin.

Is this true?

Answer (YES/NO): NO